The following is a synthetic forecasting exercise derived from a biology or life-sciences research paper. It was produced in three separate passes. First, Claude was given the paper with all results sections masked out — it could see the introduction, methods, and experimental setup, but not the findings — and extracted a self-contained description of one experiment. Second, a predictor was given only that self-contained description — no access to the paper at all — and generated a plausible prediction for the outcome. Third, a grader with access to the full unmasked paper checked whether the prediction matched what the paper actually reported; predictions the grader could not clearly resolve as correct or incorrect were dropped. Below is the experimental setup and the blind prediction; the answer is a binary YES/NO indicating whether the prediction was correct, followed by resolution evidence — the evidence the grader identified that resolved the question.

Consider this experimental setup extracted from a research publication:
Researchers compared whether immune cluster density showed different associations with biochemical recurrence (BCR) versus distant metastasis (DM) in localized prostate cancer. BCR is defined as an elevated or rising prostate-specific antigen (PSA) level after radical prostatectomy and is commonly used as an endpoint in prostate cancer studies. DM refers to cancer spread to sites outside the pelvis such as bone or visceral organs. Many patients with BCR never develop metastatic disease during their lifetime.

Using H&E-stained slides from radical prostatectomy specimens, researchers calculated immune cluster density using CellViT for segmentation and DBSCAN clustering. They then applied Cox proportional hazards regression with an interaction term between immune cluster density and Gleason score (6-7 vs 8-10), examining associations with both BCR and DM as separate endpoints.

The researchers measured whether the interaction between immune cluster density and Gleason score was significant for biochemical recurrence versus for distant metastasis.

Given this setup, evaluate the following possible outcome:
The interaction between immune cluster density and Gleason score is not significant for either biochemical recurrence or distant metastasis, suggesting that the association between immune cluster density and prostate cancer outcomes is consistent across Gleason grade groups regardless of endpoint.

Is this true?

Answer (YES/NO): NO